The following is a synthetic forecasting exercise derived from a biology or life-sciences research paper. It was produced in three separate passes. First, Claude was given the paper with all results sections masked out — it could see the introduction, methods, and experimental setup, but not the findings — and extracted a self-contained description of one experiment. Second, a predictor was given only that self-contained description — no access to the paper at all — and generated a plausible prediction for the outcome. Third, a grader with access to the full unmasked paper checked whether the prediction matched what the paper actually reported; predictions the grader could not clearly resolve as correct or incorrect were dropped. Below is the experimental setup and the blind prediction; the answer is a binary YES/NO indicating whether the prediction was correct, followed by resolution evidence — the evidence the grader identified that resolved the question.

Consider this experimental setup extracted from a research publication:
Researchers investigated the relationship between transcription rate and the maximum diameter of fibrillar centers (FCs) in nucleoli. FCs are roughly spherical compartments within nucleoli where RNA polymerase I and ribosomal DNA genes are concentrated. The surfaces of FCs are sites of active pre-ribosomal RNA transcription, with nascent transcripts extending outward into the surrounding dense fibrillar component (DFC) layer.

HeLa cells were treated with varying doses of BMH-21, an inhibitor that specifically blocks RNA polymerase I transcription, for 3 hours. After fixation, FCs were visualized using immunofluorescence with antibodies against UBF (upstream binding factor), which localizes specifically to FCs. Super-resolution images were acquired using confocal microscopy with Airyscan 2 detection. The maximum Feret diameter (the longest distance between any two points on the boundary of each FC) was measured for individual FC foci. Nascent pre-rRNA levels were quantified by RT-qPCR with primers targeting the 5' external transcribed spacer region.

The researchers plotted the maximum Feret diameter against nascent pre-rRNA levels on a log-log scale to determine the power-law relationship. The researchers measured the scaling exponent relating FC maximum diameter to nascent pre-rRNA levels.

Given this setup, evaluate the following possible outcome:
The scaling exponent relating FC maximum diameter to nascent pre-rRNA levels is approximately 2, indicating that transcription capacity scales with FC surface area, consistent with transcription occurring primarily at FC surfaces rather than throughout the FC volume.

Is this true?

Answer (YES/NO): NO